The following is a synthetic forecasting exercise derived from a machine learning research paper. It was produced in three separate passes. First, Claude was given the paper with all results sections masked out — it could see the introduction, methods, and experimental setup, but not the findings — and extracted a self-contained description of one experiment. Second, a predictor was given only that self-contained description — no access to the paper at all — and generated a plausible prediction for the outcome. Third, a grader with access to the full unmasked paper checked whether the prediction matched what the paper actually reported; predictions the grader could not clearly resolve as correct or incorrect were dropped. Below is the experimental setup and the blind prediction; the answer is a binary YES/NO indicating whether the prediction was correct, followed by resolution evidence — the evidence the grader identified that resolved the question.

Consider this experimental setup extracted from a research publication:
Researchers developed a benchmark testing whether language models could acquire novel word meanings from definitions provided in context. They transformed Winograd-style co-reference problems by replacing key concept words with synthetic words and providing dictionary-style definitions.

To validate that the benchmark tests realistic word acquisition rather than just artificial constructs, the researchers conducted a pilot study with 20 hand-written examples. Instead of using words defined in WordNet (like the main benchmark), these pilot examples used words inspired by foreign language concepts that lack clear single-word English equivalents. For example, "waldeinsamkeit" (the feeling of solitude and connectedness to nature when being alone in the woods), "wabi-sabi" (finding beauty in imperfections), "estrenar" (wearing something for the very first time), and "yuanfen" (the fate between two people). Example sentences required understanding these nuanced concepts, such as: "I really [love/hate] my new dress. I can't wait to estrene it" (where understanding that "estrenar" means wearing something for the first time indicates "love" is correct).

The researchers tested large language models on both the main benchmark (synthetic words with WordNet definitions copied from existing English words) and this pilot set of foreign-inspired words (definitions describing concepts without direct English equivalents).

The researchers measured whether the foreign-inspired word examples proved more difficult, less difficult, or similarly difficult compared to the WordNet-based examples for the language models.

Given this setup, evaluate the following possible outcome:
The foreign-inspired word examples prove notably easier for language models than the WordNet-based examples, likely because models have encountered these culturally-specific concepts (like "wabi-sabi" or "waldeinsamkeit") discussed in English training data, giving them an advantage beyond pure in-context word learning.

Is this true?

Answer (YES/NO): NO